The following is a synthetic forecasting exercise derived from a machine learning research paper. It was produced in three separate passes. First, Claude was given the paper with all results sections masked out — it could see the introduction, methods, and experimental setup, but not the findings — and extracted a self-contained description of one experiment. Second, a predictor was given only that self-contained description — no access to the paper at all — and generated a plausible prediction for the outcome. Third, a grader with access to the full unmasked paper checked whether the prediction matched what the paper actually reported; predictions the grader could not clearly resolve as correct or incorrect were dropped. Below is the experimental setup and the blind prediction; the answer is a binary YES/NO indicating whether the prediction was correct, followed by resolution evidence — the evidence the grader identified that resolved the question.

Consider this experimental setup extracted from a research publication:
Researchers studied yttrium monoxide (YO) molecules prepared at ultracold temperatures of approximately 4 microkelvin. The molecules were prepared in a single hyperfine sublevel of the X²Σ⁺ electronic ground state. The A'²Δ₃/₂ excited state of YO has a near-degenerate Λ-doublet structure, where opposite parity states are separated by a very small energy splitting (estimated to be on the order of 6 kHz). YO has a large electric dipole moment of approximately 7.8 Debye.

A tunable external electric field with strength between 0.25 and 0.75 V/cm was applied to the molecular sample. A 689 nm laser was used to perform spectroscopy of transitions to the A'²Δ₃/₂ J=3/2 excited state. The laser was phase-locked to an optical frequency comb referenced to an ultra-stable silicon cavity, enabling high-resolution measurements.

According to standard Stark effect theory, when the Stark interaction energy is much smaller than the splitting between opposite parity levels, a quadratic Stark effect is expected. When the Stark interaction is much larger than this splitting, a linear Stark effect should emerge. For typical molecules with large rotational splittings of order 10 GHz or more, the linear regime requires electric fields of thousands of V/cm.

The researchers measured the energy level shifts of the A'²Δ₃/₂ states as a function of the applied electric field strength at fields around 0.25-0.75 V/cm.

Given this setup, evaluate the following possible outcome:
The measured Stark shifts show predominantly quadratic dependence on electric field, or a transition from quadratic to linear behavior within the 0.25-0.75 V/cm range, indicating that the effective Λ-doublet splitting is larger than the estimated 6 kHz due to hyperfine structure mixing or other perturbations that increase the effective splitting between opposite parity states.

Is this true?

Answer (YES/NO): NO